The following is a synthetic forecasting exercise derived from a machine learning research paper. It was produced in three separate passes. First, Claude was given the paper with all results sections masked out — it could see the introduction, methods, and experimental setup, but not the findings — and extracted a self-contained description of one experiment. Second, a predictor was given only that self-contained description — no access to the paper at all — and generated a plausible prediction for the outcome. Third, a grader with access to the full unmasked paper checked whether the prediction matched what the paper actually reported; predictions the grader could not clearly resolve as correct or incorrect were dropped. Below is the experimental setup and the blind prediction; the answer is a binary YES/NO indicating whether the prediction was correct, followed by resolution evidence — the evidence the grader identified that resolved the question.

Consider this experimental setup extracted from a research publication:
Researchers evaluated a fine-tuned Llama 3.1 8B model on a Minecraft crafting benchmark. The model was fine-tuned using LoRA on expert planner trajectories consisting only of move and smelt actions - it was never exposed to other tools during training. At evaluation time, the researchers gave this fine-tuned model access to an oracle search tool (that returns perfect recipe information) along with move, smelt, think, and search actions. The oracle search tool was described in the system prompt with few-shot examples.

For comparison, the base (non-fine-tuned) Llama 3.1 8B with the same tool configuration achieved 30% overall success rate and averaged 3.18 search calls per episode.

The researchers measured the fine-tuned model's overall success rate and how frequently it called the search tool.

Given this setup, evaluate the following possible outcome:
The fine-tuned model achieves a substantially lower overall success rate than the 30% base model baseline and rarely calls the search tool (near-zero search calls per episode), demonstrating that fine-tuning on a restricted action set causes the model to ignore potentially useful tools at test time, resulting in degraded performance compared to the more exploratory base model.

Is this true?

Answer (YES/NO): NO